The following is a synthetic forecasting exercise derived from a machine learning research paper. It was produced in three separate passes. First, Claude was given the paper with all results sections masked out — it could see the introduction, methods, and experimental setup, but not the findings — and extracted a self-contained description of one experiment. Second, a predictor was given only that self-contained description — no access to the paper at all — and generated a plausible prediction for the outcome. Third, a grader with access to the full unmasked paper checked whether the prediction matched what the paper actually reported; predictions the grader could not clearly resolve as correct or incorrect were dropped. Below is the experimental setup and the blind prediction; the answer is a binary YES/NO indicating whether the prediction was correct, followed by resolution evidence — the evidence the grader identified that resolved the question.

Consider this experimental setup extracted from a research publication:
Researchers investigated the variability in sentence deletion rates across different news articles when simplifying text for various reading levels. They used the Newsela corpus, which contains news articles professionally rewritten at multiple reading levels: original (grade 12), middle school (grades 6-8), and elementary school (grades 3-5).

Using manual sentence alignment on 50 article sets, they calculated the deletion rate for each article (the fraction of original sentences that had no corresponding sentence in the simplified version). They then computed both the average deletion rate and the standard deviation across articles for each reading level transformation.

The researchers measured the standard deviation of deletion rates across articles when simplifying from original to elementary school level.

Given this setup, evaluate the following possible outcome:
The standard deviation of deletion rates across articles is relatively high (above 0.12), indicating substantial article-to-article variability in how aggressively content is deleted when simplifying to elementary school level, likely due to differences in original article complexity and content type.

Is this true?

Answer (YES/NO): YES